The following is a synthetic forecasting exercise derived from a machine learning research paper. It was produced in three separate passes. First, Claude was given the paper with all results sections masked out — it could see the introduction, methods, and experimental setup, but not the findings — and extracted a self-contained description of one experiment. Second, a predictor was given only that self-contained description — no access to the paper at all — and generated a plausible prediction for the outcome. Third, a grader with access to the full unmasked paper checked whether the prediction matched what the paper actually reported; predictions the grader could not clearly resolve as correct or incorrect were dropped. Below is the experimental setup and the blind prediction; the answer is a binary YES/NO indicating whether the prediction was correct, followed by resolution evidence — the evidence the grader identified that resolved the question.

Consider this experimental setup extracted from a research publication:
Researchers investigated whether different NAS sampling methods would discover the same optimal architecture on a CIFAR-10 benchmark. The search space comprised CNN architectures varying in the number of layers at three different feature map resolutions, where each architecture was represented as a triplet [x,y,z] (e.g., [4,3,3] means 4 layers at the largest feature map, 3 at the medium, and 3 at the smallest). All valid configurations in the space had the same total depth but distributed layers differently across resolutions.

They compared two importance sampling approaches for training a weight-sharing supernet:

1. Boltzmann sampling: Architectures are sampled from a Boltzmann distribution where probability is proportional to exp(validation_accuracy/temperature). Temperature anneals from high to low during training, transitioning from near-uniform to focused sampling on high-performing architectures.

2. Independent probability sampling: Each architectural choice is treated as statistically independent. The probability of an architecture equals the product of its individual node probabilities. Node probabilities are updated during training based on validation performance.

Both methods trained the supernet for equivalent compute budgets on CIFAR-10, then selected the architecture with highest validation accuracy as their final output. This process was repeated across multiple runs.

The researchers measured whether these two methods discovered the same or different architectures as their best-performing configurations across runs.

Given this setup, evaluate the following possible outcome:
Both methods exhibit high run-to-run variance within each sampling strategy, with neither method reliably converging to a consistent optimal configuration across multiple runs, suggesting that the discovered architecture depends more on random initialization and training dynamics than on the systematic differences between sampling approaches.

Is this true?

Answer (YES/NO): NO